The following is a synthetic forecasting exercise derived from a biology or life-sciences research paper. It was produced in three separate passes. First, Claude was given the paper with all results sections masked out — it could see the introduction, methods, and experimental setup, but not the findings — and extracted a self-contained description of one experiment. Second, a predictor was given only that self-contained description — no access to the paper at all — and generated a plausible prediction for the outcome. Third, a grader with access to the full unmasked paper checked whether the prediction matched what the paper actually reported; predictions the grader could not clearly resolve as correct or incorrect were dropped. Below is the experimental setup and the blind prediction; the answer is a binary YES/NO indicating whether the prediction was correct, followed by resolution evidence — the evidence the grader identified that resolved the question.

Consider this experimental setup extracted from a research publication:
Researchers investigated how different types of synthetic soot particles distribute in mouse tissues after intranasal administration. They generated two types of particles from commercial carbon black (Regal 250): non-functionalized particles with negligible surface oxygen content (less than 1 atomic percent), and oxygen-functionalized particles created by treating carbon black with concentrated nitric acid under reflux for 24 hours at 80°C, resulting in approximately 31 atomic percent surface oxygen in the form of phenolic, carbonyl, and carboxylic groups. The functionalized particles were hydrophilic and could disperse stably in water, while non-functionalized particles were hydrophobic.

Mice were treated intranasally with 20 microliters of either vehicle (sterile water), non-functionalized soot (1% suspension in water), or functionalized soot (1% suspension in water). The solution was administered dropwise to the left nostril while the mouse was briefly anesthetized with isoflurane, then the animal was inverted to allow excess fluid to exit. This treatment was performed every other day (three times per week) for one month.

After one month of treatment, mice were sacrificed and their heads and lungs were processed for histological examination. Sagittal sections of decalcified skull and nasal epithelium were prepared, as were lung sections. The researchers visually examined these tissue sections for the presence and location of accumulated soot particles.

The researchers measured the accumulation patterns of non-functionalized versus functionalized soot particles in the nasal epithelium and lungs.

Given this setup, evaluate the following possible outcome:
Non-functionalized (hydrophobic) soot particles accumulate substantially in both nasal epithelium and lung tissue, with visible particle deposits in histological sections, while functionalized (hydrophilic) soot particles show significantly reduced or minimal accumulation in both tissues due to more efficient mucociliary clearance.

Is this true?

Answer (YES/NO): NO